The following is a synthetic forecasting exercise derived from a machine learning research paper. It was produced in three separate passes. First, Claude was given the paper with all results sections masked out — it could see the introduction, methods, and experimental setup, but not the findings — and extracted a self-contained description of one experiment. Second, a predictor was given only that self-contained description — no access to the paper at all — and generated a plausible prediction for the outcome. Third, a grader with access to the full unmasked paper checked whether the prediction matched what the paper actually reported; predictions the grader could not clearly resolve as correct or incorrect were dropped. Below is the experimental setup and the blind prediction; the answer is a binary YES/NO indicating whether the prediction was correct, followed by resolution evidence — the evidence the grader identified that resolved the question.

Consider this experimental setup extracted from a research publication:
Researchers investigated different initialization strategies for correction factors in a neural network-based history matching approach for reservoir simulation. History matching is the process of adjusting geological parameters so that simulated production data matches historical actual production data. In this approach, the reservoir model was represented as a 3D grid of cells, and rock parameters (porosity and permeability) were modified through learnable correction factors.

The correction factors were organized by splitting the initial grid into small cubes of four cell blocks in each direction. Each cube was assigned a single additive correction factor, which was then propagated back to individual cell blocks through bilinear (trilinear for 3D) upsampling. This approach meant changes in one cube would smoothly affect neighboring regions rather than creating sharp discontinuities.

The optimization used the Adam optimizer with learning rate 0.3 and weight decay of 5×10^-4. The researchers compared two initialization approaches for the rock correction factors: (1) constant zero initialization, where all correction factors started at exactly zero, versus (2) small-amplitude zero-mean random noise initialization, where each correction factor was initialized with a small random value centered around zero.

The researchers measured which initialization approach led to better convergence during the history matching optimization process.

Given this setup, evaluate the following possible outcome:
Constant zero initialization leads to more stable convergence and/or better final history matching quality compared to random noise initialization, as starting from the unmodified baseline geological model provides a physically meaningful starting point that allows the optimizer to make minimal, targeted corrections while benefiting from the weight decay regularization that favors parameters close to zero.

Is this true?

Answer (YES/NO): NO